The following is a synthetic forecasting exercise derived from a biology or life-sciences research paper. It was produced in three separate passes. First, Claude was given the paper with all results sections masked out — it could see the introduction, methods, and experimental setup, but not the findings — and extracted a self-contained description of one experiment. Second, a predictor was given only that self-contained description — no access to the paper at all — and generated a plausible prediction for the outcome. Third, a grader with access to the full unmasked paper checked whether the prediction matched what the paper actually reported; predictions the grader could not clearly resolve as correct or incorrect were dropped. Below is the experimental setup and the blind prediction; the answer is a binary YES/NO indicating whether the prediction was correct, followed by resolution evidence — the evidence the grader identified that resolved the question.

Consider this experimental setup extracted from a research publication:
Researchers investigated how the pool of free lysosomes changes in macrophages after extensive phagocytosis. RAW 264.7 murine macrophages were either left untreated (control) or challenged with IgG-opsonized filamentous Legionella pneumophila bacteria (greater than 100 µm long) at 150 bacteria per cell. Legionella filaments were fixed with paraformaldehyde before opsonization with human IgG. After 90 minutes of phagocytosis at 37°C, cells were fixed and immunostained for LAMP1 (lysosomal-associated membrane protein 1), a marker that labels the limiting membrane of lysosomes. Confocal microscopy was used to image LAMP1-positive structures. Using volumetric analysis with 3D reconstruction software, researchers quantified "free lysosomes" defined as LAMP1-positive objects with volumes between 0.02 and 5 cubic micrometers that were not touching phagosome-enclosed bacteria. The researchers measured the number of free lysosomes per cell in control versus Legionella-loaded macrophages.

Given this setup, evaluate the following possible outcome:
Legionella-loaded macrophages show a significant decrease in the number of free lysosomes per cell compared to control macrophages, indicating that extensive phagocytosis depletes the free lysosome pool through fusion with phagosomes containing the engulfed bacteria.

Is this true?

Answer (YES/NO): YES